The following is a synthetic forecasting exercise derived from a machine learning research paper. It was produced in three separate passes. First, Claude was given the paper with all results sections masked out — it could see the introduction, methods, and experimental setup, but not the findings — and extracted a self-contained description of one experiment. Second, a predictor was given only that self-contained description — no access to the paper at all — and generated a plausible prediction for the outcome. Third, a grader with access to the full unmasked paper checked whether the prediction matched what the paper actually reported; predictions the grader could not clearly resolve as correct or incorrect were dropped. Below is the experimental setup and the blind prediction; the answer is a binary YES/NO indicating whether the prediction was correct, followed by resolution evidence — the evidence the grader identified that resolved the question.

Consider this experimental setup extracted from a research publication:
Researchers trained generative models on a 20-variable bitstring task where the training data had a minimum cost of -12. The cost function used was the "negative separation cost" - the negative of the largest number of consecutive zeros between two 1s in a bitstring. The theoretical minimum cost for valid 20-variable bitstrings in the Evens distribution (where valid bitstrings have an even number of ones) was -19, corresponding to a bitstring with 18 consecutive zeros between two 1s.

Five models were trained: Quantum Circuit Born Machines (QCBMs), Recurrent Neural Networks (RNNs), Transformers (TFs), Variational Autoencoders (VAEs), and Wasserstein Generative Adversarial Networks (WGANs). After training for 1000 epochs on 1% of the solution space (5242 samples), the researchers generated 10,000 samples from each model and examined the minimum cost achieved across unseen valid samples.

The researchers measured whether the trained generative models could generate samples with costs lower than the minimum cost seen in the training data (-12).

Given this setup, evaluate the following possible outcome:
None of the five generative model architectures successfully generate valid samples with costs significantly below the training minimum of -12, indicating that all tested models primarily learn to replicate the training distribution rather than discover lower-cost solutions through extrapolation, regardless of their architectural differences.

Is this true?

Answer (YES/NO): NO